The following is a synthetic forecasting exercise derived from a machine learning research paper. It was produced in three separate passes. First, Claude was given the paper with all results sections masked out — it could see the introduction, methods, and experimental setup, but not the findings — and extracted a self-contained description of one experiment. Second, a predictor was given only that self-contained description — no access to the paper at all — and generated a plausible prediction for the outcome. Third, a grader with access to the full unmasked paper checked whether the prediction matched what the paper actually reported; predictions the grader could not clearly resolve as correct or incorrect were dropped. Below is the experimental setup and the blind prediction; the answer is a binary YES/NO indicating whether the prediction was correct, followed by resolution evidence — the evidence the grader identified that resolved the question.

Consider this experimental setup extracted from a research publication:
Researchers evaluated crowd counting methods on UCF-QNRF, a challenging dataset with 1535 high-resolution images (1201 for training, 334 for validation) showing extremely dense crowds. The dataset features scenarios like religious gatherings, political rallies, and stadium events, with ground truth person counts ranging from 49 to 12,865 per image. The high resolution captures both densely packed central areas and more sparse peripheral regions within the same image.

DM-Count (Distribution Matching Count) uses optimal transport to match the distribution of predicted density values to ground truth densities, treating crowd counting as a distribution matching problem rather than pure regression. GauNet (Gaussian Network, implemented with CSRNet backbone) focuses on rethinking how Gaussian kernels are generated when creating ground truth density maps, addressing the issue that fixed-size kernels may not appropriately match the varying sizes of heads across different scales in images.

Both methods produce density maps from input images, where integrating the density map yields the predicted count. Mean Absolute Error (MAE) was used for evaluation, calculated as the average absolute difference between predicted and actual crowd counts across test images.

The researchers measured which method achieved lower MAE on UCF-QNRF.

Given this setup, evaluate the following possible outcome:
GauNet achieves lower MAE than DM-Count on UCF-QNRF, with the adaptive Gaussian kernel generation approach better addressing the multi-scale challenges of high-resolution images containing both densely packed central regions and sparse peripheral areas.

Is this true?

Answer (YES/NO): YES